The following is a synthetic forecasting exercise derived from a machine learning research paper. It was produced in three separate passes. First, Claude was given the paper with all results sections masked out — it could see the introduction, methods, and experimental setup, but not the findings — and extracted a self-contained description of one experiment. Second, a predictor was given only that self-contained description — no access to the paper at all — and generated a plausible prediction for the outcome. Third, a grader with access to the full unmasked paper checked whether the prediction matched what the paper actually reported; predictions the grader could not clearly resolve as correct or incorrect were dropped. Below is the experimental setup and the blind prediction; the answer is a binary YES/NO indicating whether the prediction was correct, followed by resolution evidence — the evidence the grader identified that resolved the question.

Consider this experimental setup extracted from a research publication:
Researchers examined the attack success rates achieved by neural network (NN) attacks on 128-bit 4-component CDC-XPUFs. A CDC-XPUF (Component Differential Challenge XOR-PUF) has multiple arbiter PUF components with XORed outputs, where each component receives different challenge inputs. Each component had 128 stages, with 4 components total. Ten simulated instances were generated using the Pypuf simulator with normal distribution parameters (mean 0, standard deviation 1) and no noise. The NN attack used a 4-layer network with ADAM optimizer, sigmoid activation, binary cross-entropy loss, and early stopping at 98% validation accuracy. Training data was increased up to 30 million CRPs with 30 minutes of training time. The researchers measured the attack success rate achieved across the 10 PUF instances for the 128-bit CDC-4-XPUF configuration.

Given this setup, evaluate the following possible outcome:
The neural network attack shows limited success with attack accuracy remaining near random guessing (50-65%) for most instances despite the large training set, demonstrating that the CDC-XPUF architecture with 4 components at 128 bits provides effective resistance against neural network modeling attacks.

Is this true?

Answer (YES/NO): NO